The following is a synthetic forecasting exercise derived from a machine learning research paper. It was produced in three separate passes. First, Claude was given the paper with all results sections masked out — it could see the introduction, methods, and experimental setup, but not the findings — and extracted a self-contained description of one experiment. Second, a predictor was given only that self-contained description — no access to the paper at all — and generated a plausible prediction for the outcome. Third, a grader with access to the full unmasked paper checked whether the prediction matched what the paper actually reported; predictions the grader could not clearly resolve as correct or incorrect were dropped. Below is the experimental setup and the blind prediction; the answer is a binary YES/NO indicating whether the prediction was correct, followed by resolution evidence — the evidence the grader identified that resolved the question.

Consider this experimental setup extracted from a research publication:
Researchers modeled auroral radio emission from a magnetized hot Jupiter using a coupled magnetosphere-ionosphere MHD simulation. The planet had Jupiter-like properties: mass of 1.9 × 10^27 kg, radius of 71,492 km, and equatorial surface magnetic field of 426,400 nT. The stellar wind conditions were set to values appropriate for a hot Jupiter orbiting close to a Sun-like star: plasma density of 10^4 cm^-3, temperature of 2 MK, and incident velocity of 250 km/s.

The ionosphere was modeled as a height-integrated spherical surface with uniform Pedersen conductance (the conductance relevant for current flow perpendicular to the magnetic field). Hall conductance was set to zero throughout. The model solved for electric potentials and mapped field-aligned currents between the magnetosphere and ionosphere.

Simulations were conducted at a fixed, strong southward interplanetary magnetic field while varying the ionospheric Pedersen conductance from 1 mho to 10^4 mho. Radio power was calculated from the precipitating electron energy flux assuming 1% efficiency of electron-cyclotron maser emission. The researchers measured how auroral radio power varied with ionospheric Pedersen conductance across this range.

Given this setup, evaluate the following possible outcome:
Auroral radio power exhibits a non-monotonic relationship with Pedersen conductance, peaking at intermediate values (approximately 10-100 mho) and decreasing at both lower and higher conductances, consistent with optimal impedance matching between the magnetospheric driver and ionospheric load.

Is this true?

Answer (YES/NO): NO